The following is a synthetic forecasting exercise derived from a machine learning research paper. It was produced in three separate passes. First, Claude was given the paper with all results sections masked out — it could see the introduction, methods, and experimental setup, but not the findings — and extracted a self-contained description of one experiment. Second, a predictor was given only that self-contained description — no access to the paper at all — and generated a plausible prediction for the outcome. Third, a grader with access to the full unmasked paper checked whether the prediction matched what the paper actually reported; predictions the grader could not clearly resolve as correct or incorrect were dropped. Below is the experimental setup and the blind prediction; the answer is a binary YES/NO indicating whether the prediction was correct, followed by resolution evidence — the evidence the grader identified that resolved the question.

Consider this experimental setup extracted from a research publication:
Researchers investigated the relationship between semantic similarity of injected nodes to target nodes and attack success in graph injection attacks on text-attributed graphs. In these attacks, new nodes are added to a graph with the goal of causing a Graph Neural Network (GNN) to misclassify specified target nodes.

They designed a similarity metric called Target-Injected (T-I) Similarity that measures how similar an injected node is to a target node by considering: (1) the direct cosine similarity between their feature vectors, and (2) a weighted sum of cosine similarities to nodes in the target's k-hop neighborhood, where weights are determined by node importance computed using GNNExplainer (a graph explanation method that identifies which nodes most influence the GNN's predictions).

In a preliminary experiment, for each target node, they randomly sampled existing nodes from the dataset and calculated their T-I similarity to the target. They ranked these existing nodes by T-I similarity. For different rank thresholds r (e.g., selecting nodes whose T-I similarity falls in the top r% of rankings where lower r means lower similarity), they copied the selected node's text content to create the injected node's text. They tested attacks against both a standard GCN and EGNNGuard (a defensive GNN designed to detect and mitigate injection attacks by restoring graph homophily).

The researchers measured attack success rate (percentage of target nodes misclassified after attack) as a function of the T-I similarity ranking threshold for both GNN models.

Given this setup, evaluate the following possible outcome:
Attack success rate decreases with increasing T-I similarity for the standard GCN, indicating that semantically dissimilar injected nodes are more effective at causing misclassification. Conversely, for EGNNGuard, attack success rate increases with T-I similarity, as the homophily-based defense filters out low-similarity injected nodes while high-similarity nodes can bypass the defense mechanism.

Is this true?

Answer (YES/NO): NO